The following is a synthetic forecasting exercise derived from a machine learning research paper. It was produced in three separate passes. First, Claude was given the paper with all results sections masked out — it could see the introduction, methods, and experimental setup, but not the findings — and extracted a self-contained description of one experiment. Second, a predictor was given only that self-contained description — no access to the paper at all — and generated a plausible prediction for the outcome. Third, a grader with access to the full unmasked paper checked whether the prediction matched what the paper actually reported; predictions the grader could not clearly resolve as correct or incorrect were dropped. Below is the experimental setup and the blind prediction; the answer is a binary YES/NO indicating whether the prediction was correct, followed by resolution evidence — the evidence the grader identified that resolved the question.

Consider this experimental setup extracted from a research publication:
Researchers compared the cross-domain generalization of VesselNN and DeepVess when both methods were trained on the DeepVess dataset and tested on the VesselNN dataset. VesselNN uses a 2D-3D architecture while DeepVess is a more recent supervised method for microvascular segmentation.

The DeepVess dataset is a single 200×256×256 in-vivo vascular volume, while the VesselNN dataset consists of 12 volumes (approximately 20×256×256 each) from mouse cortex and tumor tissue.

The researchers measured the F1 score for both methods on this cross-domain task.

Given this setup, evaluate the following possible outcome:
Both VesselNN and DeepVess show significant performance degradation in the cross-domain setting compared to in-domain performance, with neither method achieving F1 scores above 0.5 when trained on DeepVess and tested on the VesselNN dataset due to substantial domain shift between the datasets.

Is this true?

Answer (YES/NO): NO